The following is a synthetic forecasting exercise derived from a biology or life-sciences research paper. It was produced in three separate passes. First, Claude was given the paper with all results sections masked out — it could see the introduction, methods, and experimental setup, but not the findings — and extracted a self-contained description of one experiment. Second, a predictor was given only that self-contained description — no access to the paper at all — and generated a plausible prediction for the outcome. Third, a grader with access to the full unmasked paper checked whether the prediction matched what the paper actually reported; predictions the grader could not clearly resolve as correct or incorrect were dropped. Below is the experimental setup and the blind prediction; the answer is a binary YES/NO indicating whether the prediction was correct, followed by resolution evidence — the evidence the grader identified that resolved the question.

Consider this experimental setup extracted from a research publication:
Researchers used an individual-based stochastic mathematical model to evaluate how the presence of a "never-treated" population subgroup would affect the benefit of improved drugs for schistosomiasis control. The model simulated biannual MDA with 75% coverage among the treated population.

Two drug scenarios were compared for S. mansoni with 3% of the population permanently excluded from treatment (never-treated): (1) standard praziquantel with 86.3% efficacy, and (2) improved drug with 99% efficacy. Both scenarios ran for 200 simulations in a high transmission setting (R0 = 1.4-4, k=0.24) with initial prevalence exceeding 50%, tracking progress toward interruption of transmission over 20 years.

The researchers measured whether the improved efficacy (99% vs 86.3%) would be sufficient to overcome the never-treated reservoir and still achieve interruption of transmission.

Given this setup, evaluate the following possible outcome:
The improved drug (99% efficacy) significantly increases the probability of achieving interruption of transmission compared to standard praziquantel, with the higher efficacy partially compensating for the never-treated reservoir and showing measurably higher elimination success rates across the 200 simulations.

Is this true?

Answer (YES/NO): NO